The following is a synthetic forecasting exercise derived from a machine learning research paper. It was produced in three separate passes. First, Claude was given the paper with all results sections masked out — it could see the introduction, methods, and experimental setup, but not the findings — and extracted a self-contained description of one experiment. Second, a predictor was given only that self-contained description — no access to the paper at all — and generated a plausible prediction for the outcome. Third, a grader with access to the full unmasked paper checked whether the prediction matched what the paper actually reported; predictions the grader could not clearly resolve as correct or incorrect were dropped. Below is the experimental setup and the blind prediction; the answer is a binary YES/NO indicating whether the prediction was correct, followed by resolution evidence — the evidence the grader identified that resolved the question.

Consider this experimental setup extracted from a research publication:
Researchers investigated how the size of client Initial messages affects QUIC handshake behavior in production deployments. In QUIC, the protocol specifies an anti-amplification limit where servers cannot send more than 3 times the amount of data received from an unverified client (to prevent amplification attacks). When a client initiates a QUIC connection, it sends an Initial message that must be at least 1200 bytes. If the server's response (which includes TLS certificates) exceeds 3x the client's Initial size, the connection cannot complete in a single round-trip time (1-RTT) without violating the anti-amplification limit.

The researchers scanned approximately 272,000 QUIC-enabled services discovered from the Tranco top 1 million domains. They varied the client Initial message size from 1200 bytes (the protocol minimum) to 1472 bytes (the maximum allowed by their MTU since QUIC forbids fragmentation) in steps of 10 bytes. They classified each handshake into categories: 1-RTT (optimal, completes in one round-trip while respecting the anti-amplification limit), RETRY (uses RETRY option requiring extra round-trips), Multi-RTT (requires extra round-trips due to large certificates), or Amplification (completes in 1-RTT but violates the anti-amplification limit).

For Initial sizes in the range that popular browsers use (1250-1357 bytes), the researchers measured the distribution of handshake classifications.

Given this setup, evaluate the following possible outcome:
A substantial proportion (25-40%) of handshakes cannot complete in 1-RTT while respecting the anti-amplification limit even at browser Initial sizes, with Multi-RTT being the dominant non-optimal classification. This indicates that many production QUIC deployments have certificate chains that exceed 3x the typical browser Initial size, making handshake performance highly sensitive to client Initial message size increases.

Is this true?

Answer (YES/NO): NO